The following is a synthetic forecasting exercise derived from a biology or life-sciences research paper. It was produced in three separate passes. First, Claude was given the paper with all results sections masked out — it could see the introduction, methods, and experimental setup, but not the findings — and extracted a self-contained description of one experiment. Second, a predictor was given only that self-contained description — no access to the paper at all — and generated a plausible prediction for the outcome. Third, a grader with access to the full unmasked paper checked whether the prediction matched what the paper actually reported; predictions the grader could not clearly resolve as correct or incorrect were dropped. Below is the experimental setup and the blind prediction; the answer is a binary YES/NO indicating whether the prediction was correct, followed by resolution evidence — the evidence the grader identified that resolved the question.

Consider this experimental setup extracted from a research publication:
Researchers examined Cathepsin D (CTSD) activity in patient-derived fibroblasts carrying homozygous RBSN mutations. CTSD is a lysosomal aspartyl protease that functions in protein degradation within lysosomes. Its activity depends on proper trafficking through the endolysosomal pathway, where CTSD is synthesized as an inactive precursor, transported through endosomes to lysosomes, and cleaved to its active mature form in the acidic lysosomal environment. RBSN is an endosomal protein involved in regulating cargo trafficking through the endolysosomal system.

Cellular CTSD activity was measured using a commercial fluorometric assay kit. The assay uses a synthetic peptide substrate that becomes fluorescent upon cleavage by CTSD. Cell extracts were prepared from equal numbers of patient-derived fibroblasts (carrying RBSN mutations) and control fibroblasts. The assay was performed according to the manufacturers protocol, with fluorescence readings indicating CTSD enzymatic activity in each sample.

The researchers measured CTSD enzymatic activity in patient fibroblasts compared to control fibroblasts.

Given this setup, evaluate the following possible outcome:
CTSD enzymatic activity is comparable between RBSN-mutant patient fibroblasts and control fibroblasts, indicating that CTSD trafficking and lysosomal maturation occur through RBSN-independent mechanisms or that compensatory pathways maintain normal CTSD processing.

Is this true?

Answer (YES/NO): NO